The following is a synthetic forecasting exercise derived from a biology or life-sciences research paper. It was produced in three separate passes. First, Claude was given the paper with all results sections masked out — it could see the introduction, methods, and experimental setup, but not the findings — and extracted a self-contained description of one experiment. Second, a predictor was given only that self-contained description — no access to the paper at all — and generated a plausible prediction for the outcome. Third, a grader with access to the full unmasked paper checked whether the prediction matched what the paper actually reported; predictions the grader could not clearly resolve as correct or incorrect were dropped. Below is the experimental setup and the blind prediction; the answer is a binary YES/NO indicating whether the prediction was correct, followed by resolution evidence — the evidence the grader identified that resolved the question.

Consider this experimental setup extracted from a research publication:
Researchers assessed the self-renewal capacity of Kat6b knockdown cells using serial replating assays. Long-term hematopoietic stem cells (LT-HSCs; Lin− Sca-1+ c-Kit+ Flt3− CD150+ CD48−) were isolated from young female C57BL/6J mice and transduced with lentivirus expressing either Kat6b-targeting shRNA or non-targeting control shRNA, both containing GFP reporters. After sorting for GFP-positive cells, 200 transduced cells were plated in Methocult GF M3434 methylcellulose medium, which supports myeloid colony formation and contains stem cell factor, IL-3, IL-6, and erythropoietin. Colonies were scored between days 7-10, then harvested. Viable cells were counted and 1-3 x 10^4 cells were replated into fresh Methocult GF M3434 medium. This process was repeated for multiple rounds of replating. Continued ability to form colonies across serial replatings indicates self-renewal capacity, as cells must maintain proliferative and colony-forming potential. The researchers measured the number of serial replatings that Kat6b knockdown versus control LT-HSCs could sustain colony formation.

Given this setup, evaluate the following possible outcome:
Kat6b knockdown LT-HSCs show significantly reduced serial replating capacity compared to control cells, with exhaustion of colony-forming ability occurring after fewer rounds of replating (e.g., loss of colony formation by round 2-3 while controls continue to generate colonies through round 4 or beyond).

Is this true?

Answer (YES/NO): NO